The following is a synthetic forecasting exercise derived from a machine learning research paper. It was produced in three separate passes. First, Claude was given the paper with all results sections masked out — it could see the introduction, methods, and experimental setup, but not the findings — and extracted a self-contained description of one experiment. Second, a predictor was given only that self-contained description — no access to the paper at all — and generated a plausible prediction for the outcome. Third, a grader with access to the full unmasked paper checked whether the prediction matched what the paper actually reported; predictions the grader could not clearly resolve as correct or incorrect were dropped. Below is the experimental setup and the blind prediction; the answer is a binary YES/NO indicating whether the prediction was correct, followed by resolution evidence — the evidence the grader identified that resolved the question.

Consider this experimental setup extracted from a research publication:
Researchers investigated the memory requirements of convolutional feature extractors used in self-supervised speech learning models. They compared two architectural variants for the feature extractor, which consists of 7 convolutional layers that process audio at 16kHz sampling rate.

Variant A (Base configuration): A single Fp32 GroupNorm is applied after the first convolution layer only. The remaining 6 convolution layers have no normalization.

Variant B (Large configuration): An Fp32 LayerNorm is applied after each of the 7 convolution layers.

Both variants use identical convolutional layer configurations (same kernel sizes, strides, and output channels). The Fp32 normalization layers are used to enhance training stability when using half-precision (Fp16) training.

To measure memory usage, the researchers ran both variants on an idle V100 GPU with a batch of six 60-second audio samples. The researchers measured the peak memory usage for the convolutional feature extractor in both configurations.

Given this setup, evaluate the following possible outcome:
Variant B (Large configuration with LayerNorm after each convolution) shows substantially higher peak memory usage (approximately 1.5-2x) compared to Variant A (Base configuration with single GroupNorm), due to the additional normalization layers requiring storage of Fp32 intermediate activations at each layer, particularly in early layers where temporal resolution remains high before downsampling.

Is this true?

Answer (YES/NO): NO